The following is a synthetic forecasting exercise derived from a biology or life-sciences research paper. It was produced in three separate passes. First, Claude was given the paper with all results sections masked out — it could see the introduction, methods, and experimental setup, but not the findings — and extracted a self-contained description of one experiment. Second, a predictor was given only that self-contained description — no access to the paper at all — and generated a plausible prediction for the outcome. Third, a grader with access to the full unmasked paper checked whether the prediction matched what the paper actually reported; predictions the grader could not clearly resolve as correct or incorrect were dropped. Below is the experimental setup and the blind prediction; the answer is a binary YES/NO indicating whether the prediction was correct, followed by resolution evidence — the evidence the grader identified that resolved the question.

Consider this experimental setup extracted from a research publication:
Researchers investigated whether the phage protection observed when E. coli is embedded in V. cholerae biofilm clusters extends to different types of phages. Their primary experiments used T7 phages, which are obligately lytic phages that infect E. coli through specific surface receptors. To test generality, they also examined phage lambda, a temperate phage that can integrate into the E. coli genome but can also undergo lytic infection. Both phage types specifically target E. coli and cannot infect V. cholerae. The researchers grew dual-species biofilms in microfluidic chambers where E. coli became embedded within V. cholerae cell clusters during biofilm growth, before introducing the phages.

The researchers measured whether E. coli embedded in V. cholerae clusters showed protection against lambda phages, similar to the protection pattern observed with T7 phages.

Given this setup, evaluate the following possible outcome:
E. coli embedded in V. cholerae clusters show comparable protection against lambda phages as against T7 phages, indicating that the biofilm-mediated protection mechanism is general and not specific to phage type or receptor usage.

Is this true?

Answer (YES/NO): YES